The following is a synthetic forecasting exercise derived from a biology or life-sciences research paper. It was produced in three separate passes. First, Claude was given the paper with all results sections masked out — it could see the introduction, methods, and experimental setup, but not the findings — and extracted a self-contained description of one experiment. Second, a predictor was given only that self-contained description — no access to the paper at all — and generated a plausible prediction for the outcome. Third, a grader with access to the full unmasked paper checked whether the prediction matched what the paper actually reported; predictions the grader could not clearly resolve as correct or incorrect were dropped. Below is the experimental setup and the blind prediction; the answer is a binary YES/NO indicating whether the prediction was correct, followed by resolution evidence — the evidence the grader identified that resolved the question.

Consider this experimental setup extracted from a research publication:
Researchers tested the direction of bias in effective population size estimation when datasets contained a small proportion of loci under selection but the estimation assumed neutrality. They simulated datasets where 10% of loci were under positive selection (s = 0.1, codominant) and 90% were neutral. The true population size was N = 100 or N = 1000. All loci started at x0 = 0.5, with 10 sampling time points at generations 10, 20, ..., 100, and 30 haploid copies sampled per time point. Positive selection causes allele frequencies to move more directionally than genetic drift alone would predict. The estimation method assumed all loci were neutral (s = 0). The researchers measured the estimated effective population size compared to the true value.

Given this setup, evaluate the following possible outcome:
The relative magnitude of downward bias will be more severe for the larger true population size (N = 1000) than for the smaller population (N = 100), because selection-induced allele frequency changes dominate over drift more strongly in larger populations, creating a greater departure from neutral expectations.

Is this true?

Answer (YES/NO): YES